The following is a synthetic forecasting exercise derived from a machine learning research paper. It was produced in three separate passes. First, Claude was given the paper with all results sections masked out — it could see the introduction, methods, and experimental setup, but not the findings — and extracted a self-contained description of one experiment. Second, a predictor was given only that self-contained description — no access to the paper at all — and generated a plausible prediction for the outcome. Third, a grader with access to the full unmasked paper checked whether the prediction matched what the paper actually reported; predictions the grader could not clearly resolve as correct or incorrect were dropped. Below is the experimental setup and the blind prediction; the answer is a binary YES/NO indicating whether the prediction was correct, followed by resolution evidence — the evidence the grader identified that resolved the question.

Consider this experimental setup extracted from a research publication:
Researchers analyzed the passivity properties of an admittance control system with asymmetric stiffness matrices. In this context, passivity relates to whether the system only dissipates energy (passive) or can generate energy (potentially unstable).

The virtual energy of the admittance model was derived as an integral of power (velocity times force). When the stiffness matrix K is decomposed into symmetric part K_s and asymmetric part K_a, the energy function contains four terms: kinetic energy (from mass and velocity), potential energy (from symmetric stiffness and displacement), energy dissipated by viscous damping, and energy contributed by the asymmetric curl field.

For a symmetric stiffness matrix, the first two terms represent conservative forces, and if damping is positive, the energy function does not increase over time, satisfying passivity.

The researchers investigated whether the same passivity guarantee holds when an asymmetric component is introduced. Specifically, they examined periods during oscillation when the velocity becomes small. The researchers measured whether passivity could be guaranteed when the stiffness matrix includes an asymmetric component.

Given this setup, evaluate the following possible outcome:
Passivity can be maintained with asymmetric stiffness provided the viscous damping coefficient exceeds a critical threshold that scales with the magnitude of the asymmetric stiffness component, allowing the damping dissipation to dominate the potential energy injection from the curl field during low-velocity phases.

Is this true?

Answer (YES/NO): NO